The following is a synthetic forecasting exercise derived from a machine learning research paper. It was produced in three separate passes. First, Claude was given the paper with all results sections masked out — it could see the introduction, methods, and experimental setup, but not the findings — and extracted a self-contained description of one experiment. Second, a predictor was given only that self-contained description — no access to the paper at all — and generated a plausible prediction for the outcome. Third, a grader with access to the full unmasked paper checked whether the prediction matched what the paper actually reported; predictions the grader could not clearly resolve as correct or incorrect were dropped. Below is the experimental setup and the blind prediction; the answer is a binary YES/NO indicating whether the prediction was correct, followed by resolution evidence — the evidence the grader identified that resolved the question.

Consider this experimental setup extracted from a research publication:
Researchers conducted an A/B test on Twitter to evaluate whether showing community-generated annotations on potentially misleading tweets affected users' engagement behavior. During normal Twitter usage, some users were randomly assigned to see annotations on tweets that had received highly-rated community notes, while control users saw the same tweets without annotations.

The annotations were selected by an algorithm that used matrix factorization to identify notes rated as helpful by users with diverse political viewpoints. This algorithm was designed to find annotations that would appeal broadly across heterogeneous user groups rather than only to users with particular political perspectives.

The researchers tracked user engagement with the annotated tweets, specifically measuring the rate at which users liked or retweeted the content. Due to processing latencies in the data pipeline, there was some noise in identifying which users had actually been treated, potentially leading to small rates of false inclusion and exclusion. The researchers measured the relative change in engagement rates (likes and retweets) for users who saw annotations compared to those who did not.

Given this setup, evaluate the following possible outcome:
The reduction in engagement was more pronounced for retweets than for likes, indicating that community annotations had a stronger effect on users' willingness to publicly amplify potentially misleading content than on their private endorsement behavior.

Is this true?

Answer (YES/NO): NO